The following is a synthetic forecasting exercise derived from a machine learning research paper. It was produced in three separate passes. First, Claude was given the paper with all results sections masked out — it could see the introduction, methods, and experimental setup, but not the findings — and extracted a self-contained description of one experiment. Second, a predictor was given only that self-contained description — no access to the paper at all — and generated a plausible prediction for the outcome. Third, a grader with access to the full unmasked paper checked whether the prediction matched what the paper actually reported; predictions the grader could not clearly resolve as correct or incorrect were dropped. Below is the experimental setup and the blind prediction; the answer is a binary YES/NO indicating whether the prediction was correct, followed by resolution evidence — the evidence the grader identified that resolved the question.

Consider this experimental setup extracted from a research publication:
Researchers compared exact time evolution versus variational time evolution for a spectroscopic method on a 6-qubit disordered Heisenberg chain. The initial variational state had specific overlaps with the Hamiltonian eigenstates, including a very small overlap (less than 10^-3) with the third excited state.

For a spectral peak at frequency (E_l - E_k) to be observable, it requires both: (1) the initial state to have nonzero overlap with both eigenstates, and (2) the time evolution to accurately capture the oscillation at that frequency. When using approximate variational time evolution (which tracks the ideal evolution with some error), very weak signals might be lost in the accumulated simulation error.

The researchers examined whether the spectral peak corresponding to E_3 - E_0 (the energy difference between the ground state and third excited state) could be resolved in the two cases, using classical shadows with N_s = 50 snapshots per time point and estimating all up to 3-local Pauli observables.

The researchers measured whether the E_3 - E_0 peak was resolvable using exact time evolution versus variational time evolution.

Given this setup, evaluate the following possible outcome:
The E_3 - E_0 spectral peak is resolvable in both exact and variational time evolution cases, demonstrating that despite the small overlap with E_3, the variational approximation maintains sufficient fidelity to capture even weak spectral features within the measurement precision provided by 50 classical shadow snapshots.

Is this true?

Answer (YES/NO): NO